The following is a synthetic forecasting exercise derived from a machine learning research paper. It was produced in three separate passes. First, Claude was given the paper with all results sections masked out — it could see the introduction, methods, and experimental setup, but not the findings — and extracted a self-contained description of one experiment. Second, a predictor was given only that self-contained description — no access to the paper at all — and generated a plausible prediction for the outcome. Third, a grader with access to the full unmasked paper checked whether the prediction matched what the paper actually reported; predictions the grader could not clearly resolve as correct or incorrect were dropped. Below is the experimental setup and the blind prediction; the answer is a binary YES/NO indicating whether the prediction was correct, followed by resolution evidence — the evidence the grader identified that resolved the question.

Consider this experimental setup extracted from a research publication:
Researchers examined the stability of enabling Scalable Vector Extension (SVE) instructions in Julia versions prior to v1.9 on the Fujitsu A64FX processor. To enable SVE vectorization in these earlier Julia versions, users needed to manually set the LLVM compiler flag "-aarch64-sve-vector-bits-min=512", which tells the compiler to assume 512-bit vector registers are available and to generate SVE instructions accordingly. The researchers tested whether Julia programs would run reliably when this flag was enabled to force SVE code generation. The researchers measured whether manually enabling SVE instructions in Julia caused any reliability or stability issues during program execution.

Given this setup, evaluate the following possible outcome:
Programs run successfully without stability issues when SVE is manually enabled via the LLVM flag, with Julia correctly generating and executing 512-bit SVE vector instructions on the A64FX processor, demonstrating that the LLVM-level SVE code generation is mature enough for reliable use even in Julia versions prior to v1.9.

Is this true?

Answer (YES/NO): NO